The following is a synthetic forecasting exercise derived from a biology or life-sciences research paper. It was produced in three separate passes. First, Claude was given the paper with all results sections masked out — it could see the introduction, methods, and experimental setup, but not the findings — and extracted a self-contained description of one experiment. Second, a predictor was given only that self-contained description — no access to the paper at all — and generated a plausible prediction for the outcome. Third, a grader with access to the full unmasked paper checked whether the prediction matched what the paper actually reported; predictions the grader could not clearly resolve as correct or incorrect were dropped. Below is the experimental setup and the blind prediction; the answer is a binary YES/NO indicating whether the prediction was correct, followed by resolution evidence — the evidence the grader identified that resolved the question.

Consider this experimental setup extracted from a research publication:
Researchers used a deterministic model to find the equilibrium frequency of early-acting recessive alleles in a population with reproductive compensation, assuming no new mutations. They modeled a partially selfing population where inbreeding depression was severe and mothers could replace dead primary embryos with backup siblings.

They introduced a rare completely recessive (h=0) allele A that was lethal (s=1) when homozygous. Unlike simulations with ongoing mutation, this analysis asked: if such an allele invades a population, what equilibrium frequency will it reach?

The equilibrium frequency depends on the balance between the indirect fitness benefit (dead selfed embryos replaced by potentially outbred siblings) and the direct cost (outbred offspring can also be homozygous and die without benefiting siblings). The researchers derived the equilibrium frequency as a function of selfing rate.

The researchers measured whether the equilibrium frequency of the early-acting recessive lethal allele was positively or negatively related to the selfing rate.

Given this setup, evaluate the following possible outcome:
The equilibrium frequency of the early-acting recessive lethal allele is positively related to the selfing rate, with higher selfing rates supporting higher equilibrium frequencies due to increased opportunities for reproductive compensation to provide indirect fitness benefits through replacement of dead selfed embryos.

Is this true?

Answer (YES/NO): YES